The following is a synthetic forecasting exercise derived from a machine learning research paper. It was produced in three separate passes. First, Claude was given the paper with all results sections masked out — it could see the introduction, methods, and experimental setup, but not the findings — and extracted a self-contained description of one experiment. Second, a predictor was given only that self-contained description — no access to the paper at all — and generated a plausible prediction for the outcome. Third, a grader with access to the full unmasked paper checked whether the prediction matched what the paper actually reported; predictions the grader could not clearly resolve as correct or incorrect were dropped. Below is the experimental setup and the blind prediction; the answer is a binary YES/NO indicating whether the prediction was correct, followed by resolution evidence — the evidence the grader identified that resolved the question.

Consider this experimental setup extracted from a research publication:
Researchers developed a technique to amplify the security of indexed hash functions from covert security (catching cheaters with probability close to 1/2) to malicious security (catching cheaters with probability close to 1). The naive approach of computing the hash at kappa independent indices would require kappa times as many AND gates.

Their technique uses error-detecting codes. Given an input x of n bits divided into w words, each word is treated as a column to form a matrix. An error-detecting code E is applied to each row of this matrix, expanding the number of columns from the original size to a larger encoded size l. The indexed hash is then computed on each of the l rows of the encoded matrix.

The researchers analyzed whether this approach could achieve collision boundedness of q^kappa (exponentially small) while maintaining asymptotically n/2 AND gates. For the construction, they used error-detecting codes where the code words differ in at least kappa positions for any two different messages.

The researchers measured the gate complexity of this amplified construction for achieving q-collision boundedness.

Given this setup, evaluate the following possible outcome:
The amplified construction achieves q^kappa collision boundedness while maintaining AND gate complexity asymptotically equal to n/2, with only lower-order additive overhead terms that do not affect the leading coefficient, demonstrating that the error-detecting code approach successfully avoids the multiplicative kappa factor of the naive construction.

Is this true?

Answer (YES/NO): YES